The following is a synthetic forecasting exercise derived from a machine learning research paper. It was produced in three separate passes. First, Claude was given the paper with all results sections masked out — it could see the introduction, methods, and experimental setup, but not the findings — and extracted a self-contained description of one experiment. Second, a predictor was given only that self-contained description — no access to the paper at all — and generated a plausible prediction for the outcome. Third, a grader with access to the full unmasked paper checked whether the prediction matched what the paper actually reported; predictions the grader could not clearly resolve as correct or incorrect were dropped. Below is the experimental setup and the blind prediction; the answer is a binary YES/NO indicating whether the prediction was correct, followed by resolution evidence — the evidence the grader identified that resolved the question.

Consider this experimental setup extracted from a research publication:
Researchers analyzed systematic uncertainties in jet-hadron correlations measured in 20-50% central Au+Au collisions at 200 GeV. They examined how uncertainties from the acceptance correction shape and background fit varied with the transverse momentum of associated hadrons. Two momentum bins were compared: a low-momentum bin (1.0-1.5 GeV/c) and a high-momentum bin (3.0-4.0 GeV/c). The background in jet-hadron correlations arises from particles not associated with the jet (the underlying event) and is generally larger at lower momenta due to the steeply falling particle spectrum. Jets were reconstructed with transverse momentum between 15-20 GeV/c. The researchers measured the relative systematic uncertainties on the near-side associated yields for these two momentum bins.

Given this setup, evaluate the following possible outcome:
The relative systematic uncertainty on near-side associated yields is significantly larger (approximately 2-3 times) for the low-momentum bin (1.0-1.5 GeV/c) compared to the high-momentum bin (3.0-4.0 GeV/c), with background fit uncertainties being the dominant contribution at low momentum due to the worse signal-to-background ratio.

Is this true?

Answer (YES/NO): NO